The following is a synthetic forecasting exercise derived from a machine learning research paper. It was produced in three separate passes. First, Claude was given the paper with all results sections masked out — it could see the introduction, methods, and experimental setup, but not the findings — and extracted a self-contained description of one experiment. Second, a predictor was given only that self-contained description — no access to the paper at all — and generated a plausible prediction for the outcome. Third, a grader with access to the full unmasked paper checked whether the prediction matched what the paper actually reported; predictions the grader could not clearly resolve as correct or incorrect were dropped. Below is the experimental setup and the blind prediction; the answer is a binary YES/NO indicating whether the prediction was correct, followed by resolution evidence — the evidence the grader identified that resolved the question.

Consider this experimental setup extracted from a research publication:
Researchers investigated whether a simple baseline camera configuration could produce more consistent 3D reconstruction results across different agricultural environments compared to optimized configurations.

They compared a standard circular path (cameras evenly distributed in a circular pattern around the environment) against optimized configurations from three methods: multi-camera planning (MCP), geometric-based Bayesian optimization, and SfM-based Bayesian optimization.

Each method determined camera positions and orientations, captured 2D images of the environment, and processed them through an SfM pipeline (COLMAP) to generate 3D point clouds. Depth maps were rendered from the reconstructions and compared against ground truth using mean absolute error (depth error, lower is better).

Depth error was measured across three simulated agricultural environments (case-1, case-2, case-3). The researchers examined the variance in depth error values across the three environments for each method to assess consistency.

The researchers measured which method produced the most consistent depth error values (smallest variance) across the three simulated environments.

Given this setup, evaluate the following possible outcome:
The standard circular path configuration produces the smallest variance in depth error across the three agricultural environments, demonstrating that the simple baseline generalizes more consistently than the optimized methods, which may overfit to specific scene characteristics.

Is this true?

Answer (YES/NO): YES